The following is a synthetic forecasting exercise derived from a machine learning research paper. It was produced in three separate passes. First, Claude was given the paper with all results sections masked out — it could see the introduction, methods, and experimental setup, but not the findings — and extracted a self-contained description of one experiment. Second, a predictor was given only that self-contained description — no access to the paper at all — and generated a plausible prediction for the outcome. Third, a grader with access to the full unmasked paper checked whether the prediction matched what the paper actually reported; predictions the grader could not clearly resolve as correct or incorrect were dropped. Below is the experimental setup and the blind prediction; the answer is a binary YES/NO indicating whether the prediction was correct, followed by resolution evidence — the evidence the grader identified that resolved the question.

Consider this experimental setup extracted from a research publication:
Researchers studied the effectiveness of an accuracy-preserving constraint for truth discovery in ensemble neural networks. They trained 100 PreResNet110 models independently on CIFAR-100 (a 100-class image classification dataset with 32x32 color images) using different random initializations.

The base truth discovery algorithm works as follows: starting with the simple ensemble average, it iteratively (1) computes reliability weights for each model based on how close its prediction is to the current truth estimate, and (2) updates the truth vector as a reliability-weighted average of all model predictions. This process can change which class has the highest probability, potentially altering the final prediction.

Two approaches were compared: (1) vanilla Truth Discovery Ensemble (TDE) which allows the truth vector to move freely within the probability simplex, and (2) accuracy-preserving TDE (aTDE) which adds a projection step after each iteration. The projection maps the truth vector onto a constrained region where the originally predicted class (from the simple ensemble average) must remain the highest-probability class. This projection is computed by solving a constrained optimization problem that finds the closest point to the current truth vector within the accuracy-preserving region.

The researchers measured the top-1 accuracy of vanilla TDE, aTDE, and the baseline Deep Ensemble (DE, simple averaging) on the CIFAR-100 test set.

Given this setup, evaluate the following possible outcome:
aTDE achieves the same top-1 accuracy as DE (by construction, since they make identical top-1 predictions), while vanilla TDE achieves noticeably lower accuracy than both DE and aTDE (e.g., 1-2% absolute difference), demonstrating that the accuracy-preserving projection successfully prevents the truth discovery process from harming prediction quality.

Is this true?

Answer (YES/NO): NO